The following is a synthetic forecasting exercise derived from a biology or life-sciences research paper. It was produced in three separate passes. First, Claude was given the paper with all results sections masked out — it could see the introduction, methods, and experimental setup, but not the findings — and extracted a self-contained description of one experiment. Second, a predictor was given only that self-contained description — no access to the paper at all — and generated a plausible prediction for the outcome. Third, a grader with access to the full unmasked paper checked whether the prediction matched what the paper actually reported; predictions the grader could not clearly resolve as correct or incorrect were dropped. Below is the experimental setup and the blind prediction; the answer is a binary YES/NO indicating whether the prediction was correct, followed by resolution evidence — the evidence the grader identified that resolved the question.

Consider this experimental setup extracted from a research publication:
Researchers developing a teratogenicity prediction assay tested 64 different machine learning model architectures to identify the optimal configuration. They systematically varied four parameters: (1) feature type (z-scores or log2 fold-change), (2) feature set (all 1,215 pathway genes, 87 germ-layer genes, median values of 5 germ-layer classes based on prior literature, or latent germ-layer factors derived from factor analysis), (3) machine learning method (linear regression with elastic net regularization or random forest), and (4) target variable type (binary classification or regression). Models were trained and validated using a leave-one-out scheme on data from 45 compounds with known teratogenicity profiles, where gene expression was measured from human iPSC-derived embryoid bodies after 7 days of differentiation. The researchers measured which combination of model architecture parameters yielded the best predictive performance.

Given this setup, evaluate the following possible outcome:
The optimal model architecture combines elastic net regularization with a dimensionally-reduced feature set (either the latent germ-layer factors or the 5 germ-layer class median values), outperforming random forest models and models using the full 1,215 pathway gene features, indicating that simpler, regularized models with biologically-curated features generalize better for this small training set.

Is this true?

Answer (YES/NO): NO